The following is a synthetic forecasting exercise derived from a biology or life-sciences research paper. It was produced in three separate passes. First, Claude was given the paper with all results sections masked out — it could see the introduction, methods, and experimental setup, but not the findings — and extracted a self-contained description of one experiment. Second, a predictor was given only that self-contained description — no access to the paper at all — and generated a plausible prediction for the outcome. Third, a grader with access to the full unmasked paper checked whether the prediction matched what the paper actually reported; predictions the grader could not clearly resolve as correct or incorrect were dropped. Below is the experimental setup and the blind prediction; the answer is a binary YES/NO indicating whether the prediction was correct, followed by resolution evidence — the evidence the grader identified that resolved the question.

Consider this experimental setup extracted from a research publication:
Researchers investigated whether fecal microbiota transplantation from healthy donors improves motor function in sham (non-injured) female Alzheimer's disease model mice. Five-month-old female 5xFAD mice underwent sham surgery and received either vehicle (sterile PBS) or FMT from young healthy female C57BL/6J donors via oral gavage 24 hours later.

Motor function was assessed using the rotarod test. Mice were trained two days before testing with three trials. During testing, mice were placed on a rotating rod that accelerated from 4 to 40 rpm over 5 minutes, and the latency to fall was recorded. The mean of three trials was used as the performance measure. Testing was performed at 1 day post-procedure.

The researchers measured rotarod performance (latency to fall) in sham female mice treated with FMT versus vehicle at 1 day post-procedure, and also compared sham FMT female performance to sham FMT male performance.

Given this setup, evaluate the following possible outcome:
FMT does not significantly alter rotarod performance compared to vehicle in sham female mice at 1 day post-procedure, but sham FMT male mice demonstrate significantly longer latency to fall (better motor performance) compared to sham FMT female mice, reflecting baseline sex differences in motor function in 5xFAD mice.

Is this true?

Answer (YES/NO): NO